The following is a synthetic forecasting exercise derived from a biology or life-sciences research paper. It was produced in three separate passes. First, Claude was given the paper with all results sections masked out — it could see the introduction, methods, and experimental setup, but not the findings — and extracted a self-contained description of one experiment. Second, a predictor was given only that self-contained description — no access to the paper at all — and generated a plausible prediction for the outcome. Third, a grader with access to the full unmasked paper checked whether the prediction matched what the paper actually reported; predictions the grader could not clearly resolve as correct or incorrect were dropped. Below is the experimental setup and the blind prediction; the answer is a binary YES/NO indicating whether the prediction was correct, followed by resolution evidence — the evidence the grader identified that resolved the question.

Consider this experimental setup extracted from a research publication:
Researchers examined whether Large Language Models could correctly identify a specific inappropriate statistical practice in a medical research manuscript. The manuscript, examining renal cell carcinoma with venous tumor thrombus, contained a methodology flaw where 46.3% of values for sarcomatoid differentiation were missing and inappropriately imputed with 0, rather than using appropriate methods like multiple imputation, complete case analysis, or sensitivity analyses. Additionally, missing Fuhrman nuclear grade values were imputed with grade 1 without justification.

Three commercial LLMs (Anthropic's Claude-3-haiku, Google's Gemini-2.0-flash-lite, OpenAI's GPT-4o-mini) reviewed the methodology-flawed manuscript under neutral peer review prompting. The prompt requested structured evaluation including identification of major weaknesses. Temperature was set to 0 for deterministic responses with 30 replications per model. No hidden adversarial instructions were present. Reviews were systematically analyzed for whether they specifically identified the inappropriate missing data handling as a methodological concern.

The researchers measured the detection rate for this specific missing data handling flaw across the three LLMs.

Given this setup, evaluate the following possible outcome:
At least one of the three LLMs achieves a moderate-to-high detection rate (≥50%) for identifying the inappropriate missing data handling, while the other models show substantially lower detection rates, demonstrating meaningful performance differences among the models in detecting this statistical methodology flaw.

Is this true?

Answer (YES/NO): YES